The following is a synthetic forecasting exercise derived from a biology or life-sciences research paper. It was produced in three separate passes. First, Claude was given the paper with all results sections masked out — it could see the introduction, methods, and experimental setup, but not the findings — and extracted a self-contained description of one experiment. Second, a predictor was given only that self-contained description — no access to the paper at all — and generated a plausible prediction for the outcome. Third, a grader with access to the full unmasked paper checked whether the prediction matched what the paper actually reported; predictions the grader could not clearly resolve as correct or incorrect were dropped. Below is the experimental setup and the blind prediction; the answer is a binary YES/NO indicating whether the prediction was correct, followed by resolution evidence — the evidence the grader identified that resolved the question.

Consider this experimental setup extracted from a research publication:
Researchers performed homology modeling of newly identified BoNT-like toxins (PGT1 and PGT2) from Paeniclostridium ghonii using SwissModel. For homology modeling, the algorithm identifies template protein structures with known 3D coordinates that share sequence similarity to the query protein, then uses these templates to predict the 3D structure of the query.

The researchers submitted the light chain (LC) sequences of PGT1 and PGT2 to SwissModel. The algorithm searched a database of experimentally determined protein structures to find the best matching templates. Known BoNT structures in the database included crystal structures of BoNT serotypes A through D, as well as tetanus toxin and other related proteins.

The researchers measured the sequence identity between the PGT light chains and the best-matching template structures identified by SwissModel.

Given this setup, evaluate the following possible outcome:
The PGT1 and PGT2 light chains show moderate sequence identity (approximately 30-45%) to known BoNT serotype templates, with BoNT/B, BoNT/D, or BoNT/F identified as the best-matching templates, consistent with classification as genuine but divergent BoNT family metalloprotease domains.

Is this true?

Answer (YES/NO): NO